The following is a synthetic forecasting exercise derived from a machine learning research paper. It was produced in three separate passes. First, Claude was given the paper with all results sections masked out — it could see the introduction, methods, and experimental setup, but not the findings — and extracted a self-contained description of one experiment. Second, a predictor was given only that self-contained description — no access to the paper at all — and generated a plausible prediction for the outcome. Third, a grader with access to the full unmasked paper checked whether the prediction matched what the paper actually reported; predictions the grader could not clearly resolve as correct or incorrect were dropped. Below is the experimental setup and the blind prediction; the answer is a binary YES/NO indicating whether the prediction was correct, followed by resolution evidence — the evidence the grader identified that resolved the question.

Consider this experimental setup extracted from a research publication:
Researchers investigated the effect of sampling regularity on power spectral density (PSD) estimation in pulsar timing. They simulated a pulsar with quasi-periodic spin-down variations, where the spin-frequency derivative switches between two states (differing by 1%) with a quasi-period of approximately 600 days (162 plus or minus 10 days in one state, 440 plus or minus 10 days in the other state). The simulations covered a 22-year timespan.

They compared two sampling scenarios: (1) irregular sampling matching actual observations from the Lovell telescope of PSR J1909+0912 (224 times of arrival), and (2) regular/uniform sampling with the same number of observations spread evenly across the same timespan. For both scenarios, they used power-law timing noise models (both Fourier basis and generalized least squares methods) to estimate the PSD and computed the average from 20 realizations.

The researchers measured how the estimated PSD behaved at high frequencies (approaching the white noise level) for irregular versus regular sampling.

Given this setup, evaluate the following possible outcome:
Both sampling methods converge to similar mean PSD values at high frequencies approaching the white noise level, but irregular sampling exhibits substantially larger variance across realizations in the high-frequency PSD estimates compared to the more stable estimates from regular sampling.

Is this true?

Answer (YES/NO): NO